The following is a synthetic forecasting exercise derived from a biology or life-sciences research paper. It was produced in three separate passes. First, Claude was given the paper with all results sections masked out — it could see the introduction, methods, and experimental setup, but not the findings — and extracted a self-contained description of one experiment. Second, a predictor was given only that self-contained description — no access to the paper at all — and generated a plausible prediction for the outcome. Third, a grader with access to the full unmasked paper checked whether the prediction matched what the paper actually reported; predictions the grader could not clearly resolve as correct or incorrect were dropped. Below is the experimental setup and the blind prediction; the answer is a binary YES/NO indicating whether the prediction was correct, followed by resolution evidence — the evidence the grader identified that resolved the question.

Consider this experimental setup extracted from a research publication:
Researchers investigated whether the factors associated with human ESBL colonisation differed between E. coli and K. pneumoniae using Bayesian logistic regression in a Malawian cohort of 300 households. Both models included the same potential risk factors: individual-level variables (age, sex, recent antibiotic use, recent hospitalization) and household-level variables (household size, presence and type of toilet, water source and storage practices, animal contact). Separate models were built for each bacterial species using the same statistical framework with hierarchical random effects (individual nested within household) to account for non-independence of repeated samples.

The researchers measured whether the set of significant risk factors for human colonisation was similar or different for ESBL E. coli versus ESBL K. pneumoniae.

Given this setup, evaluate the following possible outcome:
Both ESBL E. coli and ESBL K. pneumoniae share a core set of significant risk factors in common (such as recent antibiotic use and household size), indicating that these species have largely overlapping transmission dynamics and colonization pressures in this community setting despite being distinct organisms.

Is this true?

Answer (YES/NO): NO